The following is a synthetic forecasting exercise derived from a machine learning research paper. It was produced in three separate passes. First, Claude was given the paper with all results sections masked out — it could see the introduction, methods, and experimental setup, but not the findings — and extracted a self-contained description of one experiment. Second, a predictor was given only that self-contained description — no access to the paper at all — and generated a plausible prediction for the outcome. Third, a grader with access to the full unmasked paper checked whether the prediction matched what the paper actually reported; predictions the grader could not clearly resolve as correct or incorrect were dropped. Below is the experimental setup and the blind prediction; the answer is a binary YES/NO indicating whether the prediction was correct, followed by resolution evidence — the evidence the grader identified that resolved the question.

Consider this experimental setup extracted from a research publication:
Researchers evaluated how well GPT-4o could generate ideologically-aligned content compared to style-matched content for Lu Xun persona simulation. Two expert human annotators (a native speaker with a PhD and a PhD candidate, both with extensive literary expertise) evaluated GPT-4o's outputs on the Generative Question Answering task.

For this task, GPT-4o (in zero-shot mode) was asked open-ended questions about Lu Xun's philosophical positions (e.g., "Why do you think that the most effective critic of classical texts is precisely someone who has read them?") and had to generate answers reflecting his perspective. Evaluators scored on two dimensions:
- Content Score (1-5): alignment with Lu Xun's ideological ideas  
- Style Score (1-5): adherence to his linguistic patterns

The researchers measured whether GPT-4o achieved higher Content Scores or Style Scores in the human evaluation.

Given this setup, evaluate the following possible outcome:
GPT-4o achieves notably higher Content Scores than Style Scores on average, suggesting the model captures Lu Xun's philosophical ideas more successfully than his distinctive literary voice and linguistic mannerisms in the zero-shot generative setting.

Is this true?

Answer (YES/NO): YES